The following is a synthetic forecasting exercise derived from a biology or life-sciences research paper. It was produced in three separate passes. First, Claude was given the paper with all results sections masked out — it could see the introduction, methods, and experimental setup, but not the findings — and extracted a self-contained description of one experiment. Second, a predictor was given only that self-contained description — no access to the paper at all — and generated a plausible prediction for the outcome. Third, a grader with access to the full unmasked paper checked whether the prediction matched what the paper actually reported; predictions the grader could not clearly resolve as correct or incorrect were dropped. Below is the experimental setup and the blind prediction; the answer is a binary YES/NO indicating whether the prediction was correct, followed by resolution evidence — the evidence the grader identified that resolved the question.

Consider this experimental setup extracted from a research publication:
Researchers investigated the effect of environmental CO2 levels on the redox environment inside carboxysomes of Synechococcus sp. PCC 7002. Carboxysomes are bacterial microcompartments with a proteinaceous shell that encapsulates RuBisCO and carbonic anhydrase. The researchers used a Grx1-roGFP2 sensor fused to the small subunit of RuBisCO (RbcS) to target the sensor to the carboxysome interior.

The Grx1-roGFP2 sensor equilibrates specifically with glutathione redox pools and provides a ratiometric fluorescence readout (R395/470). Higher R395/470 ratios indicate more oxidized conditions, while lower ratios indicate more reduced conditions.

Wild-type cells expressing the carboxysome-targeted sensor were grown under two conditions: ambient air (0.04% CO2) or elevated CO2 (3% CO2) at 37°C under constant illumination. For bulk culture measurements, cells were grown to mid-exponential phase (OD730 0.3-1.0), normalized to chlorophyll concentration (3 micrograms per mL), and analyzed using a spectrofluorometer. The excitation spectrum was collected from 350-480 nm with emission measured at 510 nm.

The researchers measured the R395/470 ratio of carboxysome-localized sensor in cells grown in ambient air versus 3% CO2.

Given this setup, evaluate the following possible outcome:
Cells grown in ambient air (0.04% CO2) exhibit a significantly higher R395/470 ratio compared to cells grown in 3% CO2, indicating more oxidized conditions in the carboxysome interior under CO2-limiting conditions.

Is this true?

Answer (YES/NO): YES